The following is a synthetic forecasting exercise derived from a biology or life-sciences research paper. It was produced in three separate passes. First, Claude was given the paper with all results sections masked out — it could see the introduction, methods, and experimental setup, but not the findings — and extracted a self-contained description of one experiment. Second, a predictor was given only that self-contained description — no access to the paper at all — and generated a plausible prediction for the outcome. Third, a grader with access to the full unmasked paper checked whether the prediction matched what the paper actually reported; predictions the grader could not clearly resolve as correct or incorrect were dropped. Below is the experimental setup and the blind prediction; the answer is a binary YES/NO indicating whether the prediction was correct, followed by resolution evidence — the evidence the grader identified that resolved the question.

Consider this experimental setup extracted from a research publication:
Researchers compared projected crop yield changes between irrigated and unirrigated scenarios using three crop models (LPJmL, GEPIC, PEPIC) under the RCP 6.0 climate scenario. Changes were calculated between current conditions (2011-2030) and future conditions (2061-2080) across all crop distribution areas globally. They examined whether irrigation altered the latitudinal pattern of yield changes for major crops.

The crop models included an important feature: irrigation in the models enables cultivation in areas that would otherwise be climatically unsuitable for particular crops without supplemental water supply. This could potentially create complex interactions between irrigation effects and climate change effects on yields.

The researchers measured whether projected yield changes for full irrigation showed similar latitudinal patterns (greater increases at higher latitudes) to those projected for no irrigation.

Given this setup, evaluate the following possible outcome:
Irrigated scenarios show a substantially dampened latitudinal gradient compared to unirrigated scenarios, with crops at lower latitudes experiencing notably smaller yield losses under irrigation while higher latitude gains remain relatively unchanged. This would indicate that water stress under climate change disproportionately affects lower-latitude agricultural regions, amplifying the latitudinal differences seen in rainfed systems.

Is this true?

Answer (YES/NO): NO